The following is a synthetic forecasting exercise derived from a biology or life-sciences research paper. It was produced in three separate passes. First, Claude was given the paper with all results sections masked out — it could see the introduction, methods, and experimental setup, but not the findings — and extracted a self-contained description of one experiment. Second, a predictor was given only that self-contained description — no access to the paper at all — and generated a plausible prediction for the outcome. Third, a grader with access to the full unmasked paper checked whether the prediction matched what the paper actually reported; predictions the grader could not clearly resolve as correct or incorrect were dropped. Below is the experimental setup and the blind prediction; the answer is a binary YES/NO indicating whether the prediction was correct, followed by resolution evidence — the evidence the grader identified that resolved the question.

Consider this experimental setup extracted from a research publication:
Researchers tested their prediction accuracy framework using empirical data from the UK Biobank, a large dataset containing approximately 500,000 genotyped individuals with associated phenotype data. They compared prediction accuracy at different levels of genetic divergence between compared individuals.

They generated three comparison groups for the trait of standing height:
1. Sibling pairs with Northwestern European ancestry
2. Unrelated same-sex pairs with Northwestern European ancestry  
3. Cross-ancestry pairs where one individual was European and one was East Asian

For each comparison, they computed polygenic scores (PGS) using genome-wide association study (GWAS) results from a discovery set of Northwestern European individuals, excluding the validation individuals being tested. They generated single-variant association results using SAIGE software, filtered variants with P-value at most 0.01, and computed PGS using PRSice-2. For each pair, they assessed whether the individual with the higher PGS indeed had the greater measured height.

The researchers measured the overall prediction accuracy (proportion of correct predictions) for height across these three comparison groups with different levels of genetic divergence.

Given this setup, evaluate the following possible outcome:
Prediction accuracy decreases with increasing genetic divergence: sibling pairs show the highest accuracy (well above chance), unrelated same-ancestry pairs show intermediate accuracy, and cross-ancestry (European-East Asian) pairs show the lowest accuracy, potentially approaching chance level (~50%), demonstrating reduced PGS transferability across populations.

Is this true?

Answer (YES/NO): NO